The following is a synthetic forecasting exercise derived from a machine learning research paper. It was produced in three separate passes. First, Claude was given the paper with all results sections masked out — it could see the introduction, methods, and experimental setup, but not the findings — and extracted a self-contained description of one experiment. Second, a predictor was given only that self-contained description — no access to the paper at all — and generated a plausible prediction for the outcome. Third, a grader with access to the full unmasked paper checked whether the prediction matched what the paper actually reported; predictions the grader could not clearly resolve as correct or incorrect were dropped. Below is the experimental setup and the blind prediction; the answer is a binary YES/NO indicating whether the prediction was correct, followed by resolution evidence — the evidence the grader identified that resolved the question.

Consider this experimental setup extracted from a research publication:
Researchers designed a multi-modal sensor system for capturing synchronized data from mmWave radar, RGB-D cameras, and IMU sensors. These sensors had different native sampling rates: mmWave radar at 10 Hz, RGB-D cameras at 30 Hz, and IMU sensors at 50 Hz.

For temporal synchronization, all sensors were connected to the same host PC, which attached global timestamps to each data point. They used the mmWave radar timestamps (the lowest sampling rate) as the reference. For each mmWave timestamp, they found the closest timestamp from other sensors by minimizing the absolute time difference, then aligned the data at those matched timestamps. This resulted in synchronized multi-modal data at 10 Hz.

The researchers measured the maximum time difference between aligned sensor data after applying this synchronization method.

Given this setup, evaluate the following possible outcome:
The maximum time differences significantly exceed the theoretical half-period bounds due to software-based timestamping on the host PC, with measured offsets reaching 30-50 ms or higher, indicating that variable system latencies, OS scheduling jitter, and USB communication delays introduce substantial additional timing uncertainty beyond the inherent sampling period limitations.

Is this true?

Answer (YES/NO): NO